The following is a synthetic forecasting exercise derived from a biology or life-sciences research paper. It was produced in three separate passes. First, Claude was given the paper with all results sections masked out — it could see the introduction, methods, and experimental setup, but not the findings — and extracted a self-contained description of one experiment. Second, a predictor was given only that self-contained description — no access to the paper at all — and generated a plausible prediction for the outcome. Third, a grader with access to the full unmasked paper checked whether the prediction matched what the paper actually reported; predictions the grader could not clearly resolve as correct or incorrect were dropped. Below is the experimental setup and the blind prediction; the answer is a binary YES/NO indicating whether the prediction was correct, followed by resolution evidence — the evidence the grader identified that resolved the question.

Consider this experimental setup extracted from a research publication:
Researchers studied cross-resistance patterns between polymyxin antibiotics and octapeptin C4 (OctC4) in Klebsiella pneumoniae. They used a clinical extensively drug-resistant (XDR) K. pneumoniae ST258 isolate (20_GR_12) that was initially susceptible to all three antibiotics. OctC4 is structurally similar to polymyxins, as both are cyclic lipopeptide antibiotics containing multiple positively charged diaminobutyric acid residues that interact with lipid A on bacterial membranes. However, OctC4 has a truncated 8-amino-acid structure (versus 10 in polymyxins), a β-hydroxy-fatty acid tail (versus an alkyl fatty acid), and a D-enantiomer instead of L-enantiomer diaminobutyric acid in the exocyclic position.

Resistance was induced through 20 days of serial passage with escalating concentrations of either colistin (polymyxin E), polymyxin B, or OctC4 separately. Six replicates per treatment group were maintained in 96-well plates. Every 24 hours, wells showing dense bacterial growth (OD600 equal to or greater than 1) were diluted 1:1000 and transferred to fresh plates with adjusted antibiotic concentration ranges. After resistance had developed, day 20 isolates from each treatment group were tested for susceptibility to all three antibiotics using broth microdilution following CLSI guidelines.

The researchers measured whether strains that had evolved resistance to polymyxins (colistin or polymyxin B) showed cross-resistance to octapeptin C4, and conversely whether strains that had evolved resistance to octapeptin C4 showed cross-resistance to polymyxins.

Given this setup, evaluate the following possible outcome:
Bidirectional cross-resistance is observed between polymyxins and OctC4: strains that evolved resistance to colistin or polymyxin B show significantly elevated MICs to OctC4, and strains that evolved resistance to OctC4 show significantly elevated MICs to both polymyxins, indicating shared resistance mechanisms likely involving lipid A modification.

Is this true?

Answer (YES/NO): NO